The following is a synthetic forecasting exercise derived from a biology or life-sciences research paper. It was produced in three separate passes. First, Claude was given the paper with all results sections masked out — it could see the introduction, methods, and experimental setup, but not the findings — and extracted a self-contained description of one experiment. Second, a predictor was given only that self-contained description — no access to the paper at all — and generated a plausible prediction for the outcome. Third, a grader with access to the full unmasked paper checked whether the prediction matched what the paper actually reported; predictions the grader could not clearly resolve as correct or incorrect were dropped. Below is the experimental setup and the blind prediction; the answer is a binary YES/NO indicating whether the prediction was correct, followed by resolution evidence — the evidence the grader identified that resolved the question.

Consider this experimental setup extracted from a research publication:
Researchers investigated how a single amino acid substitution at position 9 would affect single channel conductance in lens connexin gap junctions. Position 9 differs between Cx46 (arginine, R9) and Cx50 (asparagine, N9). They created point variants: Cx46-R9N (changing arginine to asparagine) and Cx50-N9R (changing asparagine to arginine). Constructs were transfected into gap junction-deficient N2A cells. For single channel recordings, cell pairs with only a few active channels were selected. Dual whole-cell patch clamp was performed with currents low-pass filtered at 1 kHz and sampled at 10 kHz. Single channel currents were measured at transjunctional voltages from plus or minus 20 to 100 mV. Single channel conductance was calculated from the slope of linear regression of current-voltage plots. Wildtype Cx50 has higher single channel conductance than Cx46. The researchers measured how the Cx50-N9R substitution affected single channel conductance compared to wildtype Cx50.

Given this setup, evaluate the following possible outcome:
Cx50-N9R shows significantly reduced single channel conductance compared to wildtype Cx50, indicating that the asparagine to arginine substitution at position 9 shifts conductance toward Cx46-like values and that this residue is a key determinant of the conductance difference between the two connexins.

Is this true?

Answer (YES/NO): NO